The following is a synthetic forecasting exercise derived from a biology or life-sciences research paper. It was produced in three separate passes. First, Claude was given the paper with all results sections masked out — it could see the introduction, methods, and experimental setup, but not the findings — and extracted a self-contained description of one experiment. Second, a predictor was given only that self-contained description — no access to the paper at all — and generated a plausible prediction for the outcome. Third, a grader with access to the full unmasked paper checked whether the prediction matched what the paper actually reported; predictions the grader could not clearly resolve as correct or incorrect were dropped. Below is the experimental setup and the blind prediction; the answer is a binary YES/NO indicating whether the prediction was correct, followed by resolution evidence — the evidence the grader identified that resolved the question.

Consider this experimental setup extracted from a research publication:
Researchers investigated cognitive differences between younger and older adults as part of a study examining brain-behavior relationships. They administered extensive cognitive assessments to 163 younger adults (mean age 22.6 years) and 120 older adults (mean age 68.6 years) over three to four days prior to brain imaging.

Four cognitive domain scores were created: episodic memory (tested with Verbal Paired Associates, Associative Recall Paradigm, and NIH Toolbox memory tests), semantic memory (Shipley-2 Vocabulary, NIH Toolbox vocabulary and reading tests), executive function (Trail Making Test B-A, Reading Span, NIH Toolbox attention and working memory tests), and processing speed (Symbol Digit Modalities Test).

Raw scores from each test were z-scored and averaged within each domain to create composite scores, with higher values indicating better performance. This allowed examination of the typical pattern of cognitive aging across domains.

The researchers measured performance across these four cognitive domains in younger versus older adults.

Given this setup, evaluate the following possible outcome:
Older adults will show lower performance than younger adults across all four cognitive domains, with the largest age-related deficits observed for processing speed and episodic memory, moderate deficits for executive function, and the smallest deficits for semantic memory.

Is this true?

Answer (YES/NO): NO